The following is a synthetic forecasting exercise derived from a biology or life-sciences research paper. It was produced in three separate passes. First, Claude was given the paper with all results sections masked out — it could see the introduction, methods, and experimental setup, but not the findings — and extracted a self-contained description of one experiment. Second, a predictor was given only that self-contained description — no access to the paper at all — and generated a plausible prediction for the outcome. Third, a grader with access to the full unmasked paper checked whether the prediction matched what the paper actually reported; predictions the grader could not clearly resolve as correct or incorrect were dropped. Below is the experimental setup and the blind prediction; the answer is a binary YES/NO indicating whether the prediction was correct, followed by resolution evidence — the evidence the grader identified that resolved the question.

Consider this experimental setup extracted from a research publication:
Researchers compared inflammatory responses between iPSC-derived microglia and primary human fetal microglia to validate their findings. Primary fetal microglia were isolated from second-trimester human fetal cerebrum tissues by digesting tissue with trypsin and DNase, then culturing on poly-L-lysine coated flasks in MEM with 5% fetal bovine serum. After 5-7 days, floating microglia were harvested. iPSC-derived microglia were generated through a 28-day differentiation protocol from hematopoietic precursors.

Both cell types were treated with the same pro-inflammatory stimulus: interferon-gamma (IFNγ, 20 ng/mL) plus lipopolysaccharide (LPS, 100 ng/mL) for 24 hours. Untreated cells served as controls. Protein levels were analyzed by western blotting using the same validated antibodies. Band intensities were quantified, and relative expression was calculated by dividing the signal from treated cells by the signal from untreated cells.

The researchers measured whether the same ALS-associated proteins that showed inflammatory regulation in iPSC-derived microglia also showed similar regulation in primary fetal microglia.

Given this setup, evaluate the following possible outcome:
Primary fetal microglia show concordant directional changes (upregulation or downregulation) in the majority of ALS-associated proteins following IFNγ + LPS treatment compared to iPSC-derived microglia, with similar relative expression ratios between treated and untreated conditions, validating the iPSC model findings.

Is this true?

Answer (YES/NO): YES